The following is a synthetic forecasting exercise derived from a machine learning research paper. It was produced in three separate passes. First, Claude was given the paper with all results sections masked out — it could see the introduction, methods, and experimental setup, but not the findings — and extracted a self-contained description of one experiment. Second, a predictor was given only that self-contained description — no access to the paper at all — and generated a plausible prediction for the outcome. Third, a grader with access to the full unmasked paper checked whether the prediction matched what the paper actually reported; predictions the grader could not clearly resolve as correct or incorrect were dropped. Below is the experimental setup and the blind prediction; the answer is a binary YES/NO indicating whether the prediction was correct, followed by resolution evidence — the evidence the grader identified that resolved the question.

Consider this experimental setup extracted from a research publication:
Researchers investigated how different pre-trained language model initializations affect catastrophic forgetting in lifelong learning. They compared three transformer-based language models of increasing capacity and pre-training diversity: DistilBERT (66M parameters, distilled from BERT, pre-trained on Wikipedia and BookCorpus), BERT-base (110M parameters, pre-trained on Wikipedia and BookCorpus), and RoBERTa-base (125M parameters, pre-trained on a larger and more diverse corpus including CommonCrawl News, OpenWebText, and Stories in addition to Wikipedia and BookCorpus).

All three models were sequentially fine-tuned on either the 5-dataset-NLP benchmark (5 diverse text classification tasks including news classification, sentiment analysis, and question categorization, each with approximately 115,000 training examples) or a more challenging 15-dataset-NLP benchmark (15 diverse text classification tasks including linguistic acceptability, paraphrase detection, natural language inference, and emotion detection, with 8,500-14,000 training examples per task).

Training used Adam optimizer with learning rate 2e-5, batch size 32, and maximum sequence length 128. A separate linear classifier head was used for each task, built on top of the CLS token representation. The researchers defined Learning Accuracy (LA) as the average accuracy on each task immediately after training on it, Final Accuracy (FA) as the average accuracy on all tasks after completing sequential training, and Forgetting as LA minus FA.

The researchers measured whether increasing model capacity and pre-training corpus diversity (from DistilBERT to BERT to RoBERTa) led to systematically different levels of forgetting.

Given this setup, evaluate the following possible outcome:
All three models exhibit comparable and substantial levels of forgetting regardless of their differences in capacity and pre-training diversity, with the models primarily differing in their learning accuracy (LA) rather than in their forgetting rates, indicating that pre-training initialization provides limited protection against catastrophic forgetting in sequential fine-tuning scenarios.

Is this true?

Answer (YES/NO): NO